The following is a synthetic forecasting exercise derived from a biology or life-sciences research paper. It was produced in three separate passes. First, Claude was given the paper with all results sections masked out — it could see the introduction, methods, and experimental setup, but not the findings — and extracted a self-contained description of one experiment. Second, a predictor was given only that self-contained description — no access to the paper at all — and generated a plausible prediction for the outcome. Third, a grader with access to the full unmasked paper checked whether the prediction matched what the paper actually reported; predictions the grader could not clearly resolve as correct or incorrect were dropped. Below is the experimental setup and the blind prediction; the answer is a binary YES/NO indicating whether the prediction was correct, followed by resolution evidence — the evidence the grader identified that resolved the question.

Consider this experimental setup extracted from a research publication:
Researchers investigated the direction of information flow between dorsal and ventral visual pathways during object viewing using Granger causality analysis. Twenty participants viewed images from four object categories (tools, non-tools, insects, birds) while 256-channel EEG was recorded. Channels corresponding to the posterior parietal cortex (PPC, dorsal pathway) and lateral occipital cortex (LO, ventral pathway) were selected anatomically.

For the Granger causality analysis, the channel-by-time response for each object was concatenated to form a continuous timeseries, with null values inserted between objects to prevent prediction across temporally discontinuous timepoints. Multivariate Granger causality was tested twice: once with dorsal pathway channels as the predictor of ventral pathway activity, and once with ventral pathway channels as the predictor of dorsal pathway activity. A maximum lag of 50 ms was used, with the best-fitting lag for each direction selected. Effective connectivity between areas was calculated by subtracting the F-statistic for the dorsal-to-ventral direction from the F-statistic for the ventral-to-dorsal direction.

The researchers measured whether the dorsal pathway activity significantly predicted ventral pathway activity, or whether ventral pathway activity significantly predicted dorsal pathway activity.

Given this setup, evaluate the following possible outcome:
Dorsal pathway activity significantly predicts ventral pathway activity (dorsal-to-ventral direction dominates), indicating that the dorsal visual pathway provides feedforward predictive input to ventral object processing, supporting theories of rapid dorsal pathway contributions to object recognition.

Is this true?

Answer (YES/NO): YES